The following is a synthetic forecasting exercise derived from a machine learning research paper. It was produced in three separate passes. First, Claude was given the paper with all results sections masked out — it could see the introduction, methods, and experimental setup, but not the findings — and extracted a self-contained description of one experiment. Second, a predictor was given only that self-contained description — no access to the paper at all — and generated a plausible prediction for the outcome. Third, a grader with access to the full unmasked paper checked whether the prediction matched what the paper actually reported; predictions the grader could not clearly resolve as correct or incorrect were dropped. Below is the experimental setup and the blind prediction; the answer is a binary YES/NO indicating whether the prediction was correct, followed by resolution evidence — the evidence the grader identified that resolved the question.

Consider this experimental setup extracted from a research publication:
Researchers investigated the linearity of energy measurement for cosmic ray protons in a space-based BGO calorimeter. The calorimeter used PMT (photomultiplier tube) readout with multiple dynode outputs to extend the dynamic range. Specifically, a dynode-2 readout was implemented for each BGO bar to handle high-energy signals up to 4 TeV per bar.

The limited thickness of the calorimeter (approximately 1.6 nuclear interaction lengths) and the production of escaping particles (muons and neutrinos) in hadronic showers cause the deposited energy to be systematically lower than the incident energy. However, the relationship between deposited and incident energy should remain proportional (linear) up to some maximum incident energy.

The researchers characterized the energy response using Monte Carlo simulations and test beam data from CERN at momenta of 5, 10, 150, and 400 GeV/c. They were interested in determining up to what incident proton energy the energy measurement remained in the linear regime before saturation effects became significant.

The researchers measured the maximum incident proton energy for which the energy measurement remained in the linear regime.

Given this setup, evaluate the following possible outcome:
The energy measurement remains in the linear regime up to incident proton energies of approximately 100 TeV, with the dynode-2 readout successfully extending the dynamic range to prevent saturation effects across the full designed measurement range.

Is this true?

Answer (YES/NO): YES